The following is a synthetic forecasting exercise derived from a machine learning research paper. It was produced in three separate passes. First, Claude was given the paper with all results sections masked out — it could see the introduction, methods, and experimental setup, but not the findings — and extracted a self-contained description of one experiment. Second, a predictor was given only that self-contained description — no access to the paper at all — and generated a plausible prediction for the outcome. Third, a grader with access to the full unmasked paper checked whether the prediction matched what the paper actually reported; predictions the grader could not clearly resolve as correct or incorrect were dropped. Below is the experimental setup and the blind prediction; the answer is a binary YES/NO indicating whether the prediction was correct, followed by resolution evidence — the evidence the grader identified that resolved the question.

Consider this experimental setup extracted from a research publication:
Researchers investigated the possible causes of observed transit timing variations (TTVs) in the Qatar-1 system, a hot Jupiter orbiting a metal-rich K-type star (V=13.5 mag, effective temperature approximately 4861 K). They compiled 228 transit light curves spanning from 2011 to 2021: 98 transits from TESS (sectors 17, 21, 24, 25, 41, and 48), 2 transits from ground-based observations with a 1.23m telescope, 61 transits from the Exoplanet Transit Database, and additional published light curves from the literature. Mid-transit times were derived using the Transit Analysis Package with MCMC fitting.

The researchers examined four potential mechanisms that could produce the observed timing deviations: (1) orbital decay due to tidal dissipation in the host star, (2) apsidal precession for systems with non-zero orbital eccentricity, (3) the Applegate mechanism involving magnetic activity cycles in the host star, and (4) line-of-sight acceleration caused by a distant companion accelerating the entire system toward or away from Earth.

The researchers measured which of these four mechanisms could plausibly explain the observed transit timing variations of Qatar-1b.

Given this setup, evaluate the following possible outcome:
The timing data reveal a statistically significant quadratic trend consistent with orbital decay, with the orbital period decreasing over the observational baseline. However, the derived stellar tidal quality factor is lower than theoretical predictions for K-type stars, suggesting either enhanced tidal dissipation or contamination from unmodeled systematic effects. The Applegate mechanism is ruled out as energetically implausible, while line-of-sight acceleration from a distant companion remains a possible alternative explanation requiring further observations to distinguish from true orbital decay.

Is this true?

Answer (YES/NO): NO